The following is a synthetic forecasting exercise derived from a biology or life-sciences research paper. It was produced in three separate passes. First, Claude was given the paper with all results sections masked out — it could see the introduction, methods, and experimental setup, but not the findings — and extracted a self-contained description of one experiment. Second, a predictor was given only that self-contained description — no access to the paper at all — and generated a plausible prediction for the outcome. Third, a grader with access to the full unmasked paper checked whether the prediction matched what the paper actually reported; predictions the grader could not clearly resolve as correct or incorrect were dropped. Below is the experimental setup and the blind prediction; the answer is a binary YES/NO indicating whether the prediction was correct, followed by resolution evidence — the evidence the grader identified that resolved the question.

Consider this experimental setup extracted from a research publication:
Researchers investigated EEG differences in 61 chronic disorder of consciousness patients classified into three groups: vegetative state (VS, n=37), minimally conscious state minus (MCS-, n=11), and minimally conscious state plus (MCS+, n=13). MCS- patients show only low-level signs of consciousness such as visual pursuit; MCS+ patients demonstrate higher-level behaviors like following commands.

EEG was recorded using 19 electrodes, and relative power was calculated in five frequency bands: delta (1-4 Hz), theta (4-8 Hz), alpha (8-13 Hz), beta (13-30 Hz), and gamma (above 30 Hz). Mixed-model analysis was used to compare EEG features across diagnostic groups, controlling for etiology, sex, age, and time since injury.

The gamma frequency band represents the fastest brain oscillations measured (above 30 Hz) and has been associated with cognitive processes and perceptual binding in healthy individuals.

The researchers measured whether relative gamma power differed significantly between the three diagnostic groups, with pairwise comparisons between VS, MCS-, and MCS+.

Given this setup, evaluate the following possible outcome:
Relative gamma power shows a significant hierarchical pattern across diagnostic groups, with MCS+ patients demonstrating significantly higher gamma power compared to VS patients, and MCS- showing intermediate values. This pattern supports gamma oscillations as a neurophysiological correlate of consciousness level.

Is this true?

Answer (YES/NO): NO